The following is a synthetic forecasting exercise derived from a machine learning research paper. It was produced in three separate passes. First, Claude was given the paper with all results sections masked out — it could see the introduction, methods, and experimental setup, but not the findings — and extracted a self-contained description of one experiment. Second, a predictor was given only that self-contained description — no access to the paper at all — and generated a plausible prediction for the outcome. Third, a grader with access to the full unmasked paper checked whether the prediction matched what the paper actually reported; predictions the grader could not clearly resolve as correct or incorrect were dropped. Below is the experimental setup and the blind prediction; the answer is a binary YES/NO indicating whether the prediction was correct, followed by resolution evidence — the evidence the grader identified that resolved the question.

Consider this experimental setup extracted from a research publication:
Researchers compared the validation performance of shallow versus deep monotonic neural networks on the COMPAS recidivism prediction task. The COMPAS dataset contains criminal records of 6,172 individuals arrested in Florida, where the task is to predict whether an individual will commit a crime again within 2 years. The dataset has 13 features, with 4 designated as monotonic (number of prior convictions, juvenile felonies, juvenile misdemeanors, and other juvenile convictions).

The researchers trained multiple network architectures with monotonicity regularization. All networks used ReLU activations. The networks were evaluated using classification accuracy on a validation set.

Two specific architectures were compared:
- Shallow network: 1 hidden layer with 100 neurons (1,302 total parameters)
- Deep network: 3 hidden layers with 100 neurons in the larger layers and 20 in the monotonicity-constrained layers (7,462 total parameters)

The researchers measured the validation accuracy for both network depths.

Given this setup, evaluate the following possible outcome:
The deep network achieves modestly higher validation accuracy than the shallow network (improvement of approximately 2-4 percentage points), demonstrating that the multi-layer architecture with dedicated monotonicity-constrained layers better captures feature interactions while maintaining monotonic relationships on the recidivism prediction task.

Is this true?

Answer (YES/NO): NO